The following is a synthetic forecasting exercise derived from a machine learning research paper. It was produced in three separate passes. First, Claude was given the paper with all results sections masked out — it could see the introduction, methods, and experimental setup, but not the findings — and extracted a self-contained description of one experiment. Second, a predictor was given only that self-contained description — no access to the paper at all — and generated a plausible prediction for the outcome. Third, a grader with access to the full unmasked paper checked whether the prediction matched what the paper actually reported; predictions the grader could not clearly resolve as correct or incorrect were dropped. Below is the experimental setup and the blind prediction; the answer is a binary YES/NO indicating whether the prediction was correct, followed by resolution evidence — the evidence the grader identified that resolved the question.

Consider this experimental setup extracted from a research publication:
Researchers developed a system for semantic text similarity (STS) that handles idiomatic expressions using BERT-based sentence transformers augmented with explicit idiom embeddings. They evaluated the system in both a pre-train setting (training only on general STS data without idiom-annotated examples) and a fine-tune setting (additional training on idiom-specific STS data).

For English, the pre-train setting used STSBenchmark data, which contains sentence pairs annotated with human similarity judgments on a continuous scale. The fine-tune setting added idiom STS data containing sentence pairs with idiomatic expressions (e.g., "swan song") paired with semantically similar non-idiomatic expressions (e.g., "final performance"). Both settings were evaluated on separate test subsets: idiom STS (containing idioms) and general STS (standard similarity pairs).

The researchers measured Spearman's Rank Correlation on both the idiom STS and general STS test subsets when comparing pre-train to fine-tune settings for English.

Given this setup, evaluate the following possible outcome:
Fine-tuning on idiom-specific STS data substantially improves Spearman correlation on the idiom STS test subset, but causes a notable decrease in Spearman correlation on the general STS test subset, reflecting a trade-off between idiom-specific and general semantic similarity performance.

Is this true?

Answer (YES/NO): YES